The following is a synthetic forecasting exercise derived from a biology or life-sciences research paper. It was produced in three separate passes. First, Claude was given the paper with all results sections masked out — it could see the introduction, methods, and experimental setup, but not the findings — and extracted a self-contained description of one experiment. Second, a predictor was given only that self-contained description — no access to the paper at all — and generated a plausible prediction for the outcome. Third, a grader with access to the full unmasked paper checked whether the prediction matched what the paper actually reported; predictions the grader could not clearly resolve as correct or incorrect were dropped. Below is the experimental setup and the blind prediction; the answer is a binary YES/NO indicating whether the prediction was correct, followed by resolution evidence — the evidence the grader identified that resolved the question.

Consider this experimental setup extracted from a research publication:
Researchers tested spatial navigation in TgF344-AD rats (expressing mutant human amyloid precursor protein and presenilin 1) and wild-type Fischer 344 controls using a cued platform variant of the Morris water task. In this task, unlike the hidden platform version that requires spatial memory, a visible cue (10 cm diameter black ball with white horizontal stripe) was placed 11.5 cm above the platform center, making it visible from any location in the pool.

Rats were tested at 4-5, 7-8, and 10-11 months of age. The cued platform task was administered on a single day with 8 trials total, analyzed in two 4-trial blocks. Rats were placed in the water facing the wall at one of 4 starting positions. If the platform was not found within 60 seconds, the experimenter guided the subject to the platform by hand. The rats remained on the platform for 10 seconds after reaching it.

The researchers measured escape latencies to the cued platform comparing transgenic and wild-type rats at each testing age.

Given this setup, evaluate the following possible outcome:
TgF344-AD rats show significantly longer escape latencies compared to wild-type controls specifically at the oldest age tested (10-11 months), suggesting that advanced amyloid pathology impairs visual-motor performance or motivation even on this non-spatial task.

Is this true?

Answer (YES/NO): NO